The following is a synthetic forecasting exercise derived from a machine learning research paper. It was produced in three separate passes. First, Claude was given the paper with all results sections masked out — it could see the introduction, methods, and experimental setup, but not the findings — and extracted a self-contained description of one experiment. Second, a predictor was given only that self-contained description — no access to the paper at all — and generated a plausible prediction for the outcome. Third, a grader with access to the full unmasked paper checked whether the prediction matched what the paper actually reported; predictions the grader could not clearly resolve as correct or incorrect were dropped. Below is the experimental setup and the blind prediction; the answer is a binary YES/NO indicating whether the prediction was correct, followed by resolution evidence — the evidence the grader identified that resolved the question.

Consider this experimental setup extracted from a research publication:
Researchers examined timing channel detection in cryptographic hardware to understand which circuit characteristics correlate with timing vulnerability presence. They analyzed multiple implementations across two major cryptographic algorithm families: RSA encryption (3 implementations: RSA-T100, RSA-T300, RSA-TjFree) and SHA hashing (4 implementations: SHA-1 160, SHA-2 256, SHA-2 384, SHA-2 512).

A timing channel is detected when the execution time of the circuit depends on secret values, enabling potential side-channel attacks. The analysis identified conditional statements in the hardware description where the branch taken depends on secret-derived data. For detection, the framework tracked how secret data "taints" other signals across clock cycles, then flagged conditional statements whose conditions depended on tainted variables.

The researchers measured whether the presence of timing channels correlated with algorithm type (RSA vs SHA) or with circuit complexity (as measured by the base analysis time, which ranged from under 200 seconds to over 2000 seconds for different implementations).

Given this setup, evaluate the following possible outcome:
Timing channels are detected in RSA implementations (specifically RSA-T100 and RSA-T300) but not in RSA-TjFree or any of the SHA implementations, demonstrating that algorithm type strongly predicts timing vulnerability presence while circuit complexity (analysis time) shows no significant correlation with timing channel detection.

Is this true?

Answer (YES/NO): NO